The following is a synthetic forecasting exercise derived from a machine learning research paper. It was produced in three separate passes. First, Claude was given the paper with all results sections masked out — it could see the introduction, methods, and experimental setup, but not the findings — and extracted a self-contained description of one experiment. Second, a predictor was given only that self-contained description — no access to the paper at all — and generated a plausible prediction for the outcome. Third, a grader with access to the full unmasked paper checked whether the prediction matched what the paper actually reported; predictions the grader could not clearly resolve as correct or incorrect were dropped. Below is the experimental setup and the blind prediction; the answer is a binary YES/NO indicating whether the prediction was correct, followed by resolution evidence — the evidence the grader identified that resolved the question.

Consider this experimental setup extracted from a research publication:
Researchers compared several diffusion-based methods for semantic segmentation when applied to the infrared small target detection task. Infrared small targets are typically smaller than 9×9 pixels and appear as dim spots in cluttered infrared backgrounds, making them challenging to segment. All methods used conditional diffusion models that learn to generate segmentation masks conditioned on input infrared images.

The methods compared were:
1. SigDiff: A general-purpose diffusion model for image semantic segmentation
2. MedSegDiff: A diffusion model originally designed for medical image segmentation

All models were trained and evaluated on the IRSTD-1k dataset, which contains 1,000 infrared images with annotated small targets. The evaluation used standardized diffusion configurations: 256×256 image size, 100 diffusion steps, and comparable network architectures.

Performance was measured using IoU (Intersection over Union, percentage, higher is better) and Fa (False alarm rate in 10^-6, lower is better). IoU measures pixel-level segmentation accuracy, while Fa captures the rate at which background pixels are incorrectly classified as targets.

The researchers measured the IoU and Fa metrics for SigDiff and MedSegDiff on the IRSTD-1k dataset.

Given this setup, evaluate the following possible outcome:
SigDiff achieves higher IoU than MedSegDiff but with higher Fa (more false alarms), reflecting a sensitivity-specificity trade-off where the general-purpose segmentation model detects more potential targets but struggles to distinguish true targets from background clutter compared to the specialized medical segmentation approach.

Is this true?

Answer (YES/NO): NO